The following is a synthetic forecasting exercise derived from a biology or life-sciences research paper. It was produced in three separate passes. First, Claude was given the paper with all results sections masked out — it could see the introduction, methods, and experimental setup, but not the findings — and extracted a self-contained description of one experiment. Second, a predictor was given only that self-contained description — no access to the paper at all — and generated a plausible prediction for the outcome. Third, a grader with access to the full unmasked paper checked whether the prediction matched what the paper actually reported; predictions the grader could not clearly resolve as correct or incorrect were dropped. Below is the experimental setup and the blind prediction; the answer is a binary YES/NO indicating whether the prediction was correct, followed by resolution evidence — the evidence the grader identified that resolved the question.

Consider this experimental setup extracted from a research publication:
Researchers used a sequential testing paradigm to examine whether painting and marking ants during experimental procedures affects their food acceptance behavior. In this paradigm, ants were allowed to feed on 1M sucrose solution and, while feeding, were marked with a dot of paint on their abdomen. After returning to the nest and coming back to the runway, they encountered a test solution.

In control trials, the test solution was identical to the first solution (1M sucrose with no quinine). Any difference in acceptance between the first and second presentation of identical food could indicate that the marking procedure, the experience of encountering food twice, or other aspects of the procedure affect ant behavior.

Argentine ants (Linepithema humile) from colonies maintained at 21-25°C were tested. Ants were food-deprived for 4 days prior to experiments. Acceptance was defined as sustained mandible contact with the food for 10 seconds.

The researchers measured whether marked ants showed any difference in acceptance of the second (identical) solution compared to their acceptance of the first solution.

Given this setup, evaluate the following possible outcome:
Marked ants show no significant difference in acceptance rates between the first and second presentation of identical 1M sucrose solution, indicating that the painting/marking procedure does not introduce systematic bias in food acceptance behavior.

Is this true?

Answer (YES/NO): YES